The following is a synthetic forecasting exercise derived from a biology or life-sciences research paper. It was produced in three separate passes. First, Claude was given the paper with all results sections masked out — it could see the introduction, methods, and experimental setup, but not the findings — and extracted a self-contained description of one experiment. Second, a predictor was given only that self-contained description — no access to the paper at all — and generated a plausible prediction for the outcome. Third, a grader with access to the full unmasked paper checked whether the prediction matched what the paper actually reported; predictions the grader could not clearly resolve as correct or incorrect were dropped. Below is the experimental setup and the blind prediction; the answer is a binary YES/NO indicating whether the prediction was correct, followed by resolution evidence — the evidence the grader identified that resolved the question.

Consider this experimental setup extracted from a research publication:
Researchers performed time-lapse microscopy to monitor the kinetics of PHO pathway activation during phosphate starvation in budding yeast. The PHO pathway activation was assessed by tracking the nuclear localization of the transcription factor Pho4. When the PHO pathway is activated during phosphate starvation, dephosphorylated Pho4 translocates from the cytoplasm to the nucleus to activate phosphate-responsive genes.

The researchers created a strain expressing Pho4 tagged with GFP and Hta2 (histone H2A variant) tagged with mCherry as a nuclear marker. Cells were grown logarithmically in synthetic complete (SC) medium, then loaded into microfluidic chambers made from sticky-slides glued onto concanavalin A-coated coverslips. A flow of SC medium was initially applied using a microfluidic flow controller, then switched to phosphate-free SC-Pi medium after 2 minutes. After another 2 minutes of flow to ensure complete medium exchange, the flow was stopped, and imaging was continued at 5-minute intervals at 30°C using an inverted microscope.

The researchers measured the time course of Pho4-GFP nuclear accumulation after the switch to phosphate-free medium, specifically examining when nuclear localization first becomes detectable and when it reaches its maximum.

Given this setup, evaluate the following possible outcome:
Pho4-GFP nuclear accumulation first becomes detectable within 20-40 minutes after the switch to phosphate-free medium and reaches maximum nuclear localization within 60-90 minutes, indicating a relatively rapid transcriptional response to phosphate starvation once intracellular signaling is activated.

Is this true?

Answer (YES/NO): NO